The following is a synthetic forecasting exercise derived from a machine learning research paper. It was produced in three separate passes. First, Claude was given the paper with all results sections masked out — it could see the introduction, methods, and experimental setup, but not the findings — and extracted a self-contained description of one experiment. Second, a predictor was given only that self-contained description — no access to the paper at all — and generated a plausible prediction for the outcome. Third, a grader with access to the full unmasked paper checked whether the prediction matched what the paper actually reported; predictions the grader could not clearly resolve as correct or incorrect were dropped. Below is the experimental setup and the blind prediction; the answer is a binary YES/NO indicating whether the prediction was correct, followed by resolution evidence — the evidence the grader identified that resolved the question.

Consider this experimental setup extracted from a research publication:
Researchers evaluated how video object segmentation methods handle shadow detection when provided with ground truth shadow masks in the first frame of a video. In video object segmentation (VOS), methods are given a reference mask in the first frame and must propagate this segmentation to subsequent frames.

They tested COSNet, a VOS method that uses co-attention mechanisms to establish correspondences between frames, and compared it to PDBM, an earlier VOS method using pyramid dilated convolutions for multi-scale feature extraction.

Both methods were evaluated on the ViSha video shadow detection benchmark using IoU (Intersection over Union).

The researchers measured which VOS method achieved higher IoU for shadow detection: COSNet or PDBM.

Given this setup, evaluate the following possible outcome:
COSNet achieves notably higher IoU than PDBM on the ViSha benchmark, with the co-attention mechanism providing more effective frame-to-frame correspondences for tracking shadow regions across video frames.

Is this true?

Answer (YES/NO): YES